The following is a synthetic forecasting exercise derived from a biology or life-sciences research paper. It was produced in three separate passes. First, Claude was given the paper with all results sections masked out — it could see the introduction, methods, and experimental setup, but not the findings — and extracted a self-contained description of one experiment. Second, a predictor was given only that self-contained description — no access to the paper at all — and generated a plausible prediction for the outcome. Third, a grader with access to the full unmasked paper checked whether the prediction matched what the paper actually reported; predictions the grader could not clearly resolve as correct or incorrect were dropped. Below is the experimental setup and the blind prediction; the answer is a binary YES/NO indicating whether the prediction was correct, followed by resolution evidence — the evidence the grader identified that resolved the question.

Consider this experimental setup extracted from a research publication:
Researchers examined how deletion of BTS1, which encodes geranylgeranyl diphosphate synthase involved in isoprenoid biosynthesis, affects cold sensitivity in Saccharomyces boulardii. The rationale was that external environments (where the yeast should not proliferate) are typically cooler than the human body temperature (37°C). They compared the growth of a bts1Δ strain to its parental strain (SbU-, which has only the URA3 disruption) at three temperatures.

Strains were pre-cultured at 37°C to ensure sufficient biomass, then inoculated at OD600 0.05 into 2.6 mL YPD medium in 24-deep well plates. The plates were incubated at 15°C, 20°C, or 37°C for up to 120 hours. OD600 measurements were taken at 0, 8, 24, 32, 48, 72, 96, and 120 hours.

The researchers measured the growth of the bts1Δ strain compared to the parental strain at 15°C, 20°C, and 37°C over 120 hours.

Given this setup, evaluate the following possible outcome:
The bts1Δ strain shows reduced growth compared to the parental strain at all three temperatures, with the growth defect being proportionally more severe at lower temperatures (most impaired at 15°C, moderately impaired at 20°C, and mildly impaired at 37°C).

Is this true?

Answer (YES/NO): NO